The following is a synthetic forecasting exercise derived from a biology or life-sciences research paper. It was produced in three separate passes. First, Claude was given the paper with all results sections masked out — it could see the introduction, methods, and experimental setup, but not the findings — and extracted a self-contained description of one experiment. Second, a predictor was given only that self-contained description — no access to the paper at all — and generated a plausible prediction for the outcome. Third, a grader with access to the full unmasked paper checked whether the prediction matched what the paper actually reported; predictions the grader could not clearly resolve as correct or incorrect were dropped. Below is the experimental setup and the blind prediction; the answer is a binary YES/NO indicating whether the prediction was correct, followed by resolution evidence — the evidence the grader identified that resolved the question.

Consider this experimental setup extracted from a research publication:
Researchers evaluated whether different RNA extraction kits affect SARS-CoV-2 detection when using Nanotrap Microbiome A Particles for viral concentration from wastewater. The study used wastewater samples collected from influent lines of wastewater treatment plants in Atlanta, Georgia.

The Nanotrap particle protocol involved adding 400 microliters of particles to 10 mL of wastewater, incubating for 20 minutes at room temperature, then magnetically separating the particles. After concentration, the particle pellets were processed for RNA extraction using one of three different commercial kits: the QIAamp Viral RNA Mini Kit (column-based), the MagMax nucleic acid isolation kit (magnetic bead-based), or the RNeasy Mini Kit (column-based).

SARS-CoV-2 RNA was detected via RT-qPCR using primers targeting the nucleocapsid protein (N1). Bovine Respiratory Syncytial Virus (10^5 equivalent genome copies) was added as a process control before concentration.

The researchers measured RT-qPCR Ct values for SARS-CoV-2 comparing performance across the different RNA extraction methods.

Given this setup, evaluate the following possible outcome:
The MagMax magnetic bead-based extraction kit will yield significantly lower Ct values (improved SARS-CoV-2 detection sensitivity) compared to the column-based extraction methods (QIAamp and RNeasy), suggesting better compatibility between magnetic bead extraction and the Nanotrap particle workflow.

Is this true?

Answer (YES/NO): NO